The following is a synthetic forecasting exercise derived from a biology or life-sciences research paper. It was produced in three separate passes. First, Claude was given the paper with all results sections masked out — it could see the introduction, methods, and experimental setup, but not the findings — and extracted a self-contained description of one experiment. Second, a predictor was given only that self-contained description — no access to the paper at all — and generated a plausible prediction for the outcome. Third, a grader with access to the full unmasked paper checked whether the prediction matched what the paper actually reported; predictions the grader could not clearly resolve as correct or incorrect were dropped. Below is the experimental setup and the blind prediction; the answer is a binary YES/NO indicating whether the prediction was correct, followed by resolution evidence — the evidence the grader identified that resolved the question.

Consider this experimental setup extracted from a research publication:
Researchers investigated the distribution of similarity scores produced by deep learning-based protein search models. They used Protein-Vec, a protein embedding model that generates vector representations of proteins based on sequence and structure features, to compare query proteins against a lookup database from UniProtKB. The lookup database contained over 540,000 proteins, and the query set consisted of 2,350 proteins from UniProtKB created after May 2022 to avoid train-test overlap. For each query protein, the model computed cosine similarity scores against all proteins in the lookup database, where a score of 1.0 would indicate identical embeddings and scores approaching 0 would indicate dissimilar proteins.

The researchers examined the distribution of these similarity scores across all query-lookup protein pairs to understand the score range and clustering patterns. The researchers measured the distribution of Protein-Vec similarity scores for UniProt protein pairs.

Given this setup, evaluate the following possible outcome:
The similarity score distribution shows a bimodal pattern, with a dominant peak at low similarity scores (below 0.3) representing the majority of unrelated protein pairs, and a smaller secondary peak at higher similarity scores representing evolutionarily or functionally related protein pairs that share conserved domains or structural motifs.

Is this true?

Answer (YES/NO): NO